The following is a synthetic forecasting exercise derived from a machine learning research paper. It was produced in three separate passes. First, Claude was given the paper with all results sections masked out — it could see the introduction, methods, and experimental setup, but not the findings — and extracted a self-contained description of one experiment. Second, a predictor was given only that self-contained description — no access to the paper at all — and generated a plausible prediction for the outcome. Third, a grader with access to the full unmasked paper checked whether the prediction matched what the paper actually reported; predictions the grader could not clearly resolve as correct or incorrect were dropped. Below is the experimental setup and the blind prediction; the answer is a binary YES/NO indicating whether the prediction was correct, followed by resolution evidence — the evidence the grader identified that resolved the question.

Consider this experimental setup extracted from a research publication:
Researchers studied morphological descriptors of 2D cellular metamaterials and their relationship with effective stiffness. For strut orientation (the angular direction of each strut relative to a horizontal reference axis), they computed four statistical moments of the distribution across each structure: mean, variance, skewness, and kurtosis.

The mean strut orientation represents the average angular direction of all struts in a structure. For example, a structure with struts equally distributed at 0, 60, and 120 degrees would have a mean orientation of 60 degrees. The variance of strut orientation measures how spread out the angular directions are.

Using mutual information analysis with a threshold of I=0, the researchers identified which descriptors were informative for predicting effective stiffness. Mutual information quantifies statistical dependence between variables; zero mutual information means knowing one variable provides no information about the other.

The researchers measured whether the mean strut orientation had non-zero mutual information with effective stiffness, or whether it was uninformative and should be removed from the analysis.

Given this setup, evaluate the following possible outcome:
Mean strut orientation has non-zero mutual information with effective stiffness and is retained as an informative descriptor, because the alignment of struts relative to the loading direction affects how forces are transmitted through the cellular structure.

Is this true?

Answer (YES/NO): NO